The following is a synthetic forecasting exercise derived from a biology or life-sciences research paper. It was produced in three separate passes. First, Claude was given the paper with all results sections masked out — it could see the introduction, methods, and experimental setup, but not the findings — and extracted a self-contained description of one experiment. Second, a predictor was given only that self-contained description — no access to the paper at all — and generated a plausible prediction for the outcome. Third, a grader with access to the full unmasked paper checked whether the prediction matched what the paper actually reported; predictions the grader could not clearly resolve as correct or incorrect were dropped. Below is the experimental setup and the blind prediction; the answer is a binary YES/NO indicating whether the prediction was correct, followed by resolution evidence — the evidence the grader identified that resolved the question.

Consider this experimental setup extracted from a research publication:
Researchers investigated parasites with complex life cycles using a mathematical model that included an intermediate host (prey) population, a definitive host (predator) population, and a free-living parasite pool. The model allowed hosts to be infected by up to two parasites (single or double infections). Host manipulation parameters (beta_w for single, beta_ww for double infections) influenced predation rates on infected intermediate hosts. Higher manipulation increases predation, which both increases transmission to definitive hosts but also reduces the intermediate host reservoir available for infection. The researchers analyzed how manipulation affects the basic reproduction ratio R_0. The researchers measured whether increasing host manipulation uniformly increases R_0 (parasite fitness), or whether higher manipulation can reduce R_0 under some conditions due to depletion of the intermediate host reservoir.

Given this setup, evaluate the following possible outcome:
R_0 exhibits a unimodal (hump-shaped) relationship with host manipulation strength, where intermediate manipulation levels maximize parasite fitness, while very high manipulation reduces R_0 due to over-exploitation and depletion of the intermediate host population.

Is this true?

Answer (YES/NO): NO